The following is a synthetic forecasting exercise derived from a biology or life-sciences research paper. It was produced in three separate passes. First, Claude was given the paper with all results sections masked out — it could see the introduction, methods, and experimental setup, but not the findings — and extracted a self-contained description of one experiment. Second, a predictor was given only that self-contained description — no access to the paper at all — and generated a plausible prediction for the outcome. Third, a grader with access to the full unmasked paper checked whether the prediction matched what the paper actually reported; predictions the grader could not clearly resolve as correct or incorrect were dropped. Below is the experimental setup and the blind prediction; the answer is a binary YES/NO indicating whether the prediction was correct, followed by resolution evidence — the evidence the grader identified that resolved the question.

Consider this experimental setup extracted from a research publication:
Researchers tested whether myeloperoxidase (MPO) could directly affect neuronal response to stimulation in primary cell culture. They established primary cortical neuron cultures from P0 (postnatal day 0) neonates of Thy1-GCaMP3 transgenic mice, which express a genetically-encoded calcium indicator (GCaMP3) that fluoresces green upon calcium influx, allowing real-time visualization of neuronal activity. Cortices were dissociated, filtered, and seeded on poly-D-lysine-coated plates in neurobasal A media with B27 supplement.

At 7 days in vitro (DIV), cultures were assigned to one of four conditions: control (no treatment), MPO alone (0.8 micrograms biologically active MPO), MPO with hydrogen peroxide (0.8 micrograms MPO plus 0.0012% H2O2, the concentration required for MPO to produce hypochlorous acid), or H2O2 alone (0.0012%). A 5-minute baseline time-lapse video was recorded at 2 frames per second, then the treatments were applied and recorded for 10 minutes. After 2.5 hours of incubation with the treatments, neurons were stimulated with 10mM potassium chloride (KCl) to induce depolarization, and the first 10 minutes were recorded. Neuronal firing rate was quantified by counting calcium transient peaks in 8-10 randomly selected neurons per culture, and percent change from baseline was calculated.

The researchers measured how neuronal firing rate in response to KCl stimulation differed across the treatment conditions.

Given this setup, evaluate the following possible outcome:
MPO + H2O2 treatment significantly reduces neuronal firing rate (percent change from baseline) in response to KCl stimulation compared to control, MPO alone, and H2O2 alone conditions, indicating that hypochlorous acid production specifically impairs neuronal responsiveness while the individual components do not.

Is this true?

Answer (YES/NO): NO